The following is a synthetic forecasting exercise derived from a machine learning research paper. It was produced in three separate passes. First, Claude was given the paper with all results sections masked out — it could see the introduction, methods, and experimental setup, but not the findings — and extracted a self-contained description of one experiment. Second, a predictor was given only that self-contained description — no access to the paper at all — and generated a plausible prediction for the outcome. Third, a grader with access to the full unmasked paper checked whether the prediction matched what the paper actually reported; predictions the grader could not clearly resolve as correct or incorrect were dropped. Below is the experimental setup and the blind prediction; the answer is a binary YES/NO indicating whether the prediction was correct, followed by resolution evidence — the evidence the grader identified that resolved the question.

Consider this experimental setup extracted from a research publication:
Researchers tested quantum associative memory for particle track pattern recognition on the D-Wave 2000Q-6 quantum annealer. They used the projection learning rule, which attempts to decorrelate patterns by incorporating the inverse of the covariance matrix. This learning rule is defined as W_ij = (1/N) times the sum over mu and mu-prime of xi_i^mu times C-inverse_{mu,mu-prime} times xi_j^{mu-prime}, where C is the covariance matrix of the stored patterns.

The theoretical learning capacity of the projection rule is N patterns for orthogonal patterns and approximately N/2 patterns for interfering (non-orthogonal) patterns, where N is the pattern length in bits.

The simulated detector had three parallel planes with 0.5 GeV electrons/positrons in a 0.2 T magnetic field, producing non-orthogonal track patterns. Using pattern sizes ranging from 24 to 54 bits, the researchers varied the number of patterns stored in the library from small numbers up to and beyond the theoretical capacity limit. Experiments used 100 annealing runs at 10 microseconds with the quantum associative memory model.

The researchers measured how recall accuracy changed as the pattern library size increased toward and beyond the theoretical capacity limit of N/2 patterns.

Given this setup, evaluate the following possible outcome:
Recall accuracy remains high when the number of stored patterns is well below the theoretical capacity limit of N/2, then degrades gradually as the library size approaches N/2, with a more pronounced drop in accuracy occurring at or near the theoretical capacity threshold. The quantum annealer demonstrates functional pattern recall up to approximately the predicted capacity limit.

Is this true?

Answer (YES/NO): YES